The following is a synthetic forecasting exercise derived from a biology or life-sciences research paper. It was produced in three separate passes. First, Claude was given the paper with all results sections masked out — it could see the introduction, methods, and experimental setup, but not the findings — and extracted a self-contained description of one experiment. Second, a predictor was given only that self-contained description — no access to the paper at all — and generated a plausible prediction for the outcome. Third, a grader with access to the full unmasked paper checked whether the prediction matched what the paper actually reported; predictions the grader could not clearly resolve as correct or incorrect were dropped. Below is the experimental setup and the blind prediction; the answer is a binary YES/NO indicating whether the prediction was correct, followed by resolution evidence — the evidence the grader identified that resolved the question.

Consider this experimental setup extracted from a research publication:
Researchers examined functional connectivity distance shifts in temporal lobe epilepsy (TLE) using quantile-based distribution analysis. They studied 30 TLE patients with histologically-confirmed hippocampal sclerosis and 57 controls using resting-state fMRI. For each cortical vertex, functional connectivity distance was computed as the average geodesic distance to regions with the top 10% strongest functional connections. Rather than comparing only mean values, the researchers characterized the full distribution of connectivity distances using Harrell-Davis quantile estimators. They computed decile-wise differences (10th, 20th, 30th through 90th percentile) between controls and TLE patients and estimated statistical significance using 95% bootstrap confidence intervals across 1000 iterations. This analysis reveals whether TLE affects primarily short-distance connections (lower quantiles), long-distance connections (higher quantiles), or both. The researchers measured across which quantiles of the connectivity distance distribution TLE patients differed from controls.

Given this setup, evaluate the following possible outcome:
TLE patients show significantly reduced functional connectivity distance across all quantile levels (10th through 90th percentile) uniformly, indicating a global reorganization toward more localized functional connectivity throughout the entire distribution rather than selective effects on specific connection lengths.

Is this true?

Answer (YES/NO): NO